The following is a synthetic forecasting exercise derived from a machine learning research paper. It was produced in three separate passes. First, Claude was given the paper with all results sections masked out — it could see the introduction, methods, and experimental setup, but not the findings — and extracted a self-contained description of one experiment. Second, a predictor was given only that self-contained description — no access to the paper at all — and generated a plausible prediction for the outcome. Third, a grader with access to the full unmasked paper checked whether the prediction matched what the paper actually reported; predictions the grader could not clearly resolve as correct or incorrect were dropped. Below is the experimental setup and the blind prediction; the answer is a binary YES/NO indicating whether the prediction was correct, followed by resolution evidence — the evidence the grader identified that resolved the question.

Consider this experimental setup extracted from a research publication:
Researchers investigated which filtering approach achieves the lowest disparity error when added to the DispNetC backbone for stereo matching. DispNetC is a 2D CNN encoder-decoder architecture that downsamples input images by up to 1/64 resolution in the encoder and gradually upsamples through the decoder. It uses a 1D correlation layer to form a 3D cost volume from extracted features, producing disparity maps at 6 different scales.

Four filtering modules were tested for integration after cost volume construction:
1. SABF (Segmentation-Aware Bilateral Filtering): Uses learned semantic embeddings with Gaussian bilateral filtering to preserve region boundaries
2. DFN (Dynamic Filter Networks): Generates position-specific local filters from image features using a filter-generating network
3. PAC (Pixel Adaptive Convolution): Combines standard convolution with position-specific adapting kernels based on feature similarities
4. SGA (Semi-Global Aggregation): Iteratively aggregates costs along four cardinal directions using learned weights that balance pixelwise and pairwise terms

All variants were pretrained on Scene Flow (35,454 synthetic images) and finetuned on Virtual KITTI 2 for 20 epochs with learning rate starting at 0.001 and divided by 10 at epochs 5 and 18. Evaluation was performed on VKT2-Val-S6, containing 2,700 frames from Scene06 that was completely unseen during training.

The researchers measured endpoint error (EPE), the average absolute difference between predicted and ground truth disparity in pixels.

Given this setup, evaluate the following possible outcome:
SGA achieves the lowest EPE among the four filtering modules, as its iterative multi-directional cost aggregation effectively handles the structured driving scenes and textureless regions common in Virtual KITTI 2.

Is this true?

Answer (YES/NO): NO